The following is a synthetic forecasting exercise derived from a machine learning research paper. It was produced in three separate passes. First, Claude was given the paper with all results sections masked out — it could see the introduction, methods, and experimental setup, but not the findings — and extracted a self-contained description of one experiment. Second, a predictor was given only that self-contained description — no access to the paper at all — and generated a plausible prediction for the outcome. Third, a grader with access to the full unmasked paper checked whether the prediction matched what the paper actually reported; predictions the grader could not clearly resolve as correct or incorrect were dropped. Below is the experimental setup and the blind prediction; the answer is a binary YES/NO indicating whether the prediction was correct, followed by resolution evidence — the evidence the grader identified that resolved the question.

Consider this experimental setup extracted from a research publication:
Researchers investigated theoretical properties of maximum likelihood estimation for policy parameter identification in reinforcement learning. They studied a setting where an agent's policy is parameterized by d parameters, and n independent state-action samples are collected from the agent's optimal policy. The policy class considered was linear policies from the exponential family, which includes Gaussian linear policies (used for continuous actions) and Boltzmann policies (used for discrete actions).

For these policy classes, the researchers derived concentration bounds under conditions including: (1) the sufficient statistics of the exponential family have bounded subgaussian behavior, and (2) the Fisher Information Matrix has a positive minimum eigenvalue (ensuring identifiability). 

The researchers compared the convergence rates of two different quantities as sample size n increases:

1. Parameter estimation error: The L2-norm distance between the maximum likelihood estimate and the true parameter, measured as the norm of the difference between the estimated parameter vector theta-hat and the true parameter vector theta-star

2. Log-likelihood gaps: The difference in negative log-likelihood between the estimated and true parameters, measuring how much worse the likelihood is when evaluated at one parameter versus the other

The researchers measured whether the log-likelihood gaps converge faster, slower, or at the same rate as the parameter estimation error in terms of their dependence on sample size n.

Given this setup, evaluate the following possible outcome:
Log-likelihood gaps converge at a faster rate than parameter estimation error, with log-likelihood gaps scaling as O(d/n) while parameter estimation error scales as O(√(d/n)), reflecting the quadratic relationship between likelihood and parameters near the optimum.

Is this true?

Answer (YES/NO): NO